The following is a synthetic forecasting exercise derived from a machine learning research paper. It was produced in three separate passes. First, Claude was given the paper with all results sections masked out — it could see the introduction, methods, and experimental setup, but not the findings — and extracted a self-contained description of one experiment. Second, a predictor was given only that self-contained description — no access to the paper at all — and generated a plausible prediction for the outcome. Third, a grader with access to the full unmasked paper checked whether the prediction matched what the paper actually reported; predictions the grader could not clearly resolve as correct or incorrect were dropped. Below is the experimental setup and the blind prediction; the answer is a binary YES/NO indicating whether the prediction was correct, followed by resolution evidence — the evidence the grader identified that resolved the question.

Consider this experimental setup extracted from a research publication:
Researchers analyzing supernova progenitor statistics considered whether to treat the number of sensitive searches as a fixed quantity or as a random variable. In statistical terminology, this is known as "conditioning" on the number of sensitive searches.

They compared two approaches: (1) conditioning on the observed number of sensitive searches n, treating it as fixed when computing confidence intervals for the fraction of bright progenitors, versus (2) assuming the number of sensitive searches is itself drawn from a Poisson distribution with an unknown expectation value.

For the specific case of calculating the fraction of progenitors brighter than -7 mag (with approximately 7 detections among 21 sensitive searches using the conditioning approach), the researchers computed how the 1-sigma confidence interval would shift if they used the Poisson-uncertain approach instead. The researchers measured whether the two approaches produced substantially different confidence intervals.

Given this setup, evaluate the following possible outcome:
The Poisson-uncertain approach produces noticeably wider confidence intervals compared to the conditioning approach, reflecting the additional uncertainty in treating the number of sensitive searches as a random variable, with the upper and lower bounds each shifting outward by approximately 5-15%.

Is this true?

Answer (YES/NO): NO